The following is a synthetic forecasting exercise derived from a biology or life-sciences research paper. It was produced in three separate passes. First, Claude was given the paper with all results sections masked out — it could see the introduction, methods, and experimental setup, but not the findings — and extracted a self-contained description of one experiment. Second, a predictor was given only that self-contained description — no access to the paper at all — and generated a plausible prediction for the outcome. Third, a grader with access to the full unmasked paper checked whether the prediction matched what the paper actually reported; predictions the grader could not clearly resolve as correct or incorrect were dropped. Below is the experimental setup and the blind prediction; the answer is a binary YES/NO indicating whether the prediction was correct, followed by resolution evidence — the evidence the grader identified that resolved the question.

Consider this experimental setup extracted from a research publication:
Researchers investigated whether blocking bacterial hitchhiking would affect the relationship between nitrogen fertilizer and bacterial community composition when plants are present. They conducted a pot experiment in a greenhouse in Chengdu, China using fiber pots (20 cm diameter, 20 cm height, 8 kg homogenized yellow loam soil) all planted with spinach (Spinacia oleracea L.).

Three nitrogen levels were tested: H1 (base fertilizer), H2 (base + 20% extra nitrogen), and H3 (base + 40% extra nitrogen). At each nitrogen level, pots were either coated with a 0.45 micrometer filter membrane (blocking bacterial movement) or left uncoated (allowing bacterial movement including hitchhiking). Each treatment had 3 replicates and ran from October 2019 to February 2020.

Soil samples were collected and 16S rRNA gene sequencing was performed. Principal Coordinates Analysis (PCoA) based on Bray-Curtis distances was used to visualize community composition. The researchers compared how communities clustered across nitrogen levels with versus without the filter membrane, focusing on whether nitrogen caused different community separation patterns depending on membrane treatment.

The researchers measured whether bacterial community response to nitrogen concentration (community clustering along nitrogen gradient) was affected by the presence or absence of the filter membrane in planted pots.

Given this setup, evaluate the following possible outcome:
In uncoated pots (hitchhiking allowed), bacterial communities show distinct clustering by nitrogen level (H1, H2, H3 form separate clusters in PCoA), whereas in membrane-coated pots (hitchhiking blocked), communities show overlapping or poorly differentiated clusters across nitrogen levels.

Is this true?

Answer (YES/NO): YES